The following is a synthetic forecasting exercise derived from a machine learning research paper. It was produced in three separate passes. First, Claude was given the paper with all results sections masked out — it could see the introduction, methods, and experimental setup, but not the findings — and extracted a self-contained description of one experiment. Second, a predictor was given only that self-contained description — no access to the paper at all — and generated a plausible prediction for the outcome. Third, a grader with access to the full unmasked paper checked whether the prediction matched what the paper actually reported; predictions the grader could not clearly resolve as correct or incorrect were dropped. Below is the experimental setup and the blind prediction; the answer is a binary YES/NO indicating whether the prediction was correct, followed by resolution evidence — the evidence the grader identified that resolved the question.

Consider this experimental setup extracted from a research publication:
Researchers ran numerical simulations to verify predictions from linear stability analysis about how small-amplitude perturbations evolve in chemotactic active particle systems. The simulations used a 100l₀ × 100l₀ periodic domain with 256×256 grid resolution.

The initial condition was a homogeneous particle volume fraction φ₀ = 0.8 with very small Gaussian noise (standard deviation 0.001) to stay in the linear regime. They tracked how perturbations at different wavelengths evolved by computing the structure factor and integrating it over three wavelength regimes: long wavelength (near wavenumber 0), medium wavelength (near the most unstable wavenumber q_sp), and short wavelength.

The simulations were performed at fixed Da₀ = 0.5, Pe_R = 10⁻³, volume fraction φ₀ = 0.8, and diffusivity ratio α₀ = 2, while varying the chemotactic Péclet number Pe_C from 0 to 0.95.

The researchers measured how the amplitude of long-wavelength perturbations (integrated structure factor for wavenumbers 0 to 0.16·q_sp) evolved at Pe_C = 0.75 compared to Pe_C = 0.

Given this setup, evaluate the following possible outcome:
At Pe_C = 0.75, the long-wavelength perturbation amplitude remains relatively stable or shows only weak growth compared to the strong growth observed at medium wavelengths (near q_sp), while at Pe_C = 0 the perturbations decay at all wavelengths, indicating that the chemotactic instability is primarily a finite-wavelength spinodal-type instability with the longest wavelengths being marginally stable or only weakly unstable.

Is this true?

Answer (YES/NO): NO